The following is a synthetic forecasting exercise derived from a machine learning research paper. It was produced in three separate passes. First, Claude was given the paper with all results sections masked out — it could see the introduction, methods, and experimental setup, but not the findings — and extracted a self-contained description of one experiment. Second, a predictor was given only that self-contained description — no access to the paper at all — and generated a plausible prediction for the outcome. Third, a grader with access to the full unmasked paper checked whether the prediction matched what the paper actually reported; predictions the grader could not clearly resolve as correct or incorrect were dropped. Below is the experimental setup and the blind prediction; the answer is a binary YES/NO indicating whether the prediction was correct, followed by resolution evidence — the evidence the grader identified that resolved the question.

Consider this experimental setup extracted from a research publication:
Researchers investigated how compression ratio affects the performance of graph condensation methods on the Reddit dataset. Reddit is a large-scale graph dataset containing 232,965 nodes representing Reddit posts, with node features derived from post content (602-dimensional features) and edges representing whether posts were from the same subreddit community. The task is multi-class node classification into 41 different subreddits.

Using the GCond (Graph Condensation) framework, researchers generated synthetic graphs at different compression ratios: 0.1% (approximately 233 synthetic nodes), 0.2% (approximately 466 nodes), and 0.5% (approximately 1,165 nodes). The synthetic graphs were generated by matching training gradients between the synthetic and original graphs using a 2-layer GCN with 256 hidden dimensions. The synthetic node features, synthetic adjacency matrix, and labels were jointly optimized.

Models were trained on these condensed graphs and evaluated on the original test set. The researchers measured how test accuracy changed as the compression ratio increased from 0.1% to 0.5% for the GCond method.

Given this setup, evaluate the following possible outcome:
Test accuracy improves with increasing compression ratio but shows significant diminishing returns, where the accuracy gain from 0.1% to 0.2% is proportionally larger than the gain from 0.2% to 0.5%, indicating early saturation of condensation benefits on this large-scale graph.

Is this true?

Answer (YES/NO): YES